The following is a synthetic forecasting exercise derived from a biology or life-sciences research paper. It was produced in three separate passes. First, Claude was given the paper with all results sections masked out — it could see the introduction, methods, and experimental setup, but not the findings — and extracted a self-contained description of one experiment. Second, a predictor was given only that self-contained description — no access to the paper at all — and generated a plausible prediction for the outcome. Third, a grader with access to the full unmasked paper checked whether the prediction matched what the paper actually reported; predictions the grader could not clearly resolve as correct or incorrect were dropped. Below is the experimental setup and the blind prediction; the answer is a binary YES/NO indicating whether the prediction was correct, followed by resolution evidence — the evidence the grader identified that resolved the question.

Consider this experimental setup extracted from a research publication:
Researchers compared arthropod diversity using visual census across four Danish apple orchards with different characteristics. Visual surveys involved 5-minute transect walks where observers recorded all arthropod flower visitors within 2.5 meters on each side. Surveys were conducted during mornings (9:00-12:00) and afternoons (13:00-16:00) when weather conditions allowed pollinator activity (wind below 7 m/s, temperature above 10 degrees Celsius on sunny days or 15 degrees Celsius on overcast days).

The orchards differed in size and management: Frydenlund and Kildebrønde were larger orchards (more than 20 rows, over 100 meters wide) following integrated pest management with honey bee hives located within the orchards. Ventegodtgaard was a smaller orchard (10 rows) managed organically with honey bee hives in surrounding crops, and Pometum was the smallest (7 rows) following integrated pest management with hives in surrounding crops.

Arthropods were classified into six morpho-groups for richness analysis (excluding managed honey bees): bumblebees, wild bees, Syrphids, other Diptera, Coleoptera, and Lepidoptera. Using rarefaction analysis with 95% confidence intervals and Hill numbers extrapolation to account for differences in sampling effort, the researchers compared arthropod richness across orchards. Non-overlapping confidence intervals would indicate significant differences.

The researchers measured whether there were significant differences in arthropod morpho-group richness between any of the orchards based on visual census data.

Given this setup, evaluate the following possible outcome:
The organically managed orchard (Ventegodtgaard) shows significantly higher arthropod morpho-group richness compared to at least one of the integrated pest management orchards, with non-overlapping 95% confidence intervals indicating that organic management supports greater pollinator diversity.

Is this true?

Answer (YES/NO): NO